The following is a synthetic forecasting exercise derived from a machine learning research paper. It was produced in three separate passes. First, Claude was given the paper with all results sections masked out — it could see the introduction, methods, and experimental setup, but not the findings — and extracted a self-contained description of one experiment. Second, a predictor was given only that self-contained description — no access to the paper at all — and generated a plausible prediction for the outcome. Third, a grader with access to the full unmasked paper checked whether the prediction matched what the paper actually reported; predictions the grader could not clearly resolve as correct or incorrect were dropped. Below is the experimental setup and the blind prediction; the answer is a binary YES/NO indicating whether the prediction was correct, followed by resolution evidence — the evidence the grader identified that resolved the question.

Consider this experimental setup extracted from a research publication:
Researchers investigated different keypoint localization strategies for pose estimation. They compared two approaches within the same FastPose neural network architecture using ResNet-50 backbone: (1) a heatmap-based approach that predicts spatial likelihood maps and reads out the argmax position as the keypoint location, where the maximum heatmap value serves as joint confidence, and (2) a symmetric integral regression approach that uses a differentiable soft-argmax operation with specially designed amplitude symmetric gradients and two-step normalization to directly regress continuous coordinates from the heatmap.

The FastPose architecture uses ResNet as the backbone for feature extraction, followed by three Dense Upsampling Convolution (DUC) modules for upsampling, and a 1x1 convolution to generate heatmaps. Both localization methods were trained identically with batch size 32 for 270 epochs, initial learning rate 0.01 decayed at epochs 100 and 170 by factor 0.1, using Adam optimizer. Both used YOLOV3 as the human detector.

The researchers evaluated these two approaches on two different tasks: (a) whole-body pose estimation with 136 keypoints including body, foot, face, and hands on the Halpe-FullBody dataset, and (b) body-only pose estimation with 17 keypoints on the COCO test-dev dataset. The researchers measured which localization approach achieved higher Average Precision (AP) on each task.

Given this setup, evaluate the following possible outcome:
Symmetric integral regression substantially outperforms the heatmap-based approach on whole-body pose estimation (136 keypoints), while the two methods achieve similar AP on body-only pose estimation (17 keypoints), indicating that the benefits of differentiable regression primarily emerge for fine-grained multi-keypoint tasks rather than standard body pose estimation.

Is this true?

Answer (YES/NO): NO